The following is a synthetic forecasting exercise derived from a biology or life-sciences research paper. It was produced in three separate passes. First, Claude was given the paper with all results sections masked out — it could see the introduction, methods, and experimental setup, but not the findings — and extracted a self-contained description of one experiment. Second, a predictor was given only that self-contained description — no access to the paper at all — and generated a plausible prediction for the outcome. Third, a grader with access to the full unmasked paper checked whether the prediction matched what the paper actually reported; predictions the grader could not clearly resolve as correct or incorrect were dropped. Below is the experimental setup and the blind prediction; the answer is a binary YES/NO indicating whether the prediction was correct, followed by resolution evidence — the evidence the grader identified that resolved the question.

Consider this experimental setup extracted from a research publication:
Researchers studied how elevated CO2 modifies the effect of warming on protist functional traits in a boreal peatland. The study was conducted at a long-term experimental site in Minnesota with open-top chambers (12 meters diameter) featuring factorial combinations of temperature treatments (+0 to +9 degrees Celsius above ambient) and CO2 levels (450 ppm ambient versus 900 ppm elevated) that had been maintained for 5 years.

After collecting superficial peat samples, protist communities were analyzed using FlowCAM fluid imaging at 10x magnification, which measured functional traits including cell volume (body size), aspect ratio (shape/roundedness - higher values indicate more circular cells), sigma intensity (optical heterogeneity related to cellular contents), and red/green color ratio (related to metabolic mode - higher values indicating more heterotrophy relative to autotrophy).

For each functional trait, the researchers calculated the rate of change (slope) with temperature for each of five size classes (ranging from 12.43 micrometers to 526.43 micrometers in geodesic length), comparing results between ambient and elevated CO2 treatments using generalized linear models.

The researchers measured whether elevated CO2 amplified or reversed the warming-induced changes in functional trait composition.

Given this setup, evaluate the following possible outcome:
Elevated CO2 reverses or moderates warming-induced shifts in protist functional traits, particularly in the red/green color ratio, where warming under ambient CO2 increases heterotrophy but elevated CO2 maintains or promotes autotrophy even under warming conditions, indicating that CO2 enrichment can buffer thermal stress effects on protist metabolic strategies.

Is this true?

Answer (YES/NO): NO